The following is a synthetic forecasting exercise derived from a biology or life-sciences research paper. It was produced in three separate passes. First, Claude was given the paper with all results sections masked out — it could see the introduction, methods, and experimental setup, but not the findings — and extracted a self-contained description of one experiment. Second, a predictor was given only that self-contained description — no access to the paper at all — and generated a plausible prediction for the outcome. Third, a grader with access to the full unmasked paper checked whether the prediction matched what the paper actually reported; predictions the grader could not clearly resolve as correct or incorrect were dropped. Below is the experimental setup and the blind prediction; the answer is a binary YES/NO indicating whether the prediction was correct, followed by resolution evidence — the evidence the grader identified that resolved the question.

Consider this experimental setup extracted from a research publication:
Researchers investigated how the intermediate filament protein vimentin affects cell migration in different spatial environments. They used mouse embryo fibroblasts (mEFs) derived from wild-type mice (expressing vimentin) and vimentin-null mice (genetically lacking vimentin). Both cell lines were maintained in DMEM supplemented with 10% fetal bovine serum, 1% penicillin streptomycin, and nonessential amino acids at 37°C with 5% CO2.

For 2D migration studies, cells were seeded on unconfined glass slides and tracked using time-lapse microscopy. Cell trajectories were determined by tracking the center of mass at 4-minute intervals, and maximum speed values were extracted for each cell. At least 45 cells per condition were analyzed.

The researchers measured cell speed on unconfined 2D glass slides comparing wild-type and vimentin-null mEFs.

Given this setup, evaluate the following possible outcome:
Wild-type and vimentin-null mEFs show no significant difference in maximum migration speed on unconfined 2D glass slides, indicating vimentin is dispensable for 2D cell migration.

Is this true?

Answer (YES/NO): YES